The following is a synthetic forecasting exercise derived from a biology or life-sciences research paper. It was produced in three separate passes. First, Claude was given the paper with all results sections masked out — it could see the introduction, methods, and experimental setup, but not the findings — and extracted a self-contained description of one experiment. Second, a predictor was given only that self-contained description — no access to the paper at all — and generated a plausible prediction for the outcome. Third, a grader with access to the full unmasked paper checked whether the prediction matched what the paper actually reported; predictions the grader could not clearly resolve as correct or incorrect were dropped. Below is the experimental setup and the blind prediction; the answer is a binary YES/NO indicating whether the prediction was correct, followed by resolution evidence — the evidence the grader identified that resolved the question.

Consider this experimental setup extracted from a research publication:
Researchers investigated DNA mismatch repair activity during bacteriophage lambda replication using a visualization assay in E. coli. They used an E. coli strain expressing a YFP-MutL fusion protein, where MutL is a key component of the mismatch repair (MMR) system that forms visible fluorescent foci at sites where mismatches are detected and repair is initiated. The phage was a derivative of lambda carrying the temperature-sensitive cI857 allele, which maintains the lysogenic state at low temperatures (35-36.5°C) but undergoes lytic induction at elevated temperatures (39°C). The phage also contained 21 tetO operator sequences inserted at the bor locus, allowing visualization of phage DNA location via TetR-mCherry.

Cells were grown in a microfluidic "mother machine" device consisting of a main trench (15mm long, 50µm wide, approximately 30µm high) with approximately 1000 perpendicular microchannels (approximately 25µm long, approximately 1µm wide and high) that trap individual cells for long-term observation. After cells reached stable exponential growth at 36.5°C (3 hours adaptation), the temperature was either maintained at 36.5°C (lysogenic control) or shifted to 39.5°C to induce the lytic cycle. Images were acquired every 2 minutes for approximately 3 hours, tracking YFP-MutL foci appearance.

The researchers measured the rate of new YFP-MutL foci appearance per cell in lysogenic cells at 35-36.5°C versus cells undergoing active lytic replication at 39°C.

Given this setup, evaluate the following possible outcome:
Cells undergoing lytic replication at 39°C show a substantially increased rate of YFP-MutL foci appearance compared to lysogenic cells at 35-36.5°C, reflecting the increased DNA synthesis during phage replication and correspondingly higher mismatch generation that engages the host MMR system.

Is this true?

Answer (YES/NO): YES